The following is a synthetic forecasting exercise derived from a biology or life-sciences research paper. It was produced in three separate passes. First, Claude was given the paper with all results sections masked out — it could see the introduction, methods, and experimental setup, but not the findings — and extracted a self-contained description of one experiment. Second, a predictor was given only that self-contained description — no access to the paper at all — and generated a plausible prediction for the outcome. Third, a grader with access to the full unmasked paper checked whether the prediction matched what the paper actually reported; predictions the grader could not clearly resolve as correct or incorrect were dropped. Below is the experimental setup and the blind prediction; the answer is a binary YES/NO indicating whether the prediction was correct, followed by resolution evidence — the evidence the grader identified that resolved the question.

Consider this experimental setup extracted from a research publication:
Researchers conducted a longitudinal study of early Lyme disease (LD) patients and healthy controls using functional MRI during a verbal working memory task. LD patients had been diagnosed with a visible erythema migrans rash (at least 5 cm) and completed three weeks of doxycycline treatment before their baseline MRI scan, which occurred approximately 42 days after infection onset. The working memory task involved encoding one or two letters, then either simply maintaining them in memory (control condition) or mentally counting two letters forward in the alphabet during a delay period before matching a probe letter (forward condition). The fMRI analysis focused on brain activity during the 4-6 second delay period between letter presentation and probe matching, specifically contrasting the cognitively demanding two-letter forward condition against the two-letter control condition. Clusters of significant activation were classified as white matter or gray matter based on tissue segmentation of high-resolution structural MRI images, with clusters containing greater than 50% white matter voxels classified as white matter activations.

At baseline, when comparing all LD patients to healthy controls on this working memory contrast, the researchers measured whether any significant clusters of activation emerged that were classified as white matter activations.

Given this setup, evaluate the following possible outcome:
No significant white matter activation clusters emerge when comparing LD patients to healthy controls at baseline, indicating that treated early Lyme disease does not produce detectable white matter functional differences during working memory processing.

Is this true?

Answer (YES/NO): NO